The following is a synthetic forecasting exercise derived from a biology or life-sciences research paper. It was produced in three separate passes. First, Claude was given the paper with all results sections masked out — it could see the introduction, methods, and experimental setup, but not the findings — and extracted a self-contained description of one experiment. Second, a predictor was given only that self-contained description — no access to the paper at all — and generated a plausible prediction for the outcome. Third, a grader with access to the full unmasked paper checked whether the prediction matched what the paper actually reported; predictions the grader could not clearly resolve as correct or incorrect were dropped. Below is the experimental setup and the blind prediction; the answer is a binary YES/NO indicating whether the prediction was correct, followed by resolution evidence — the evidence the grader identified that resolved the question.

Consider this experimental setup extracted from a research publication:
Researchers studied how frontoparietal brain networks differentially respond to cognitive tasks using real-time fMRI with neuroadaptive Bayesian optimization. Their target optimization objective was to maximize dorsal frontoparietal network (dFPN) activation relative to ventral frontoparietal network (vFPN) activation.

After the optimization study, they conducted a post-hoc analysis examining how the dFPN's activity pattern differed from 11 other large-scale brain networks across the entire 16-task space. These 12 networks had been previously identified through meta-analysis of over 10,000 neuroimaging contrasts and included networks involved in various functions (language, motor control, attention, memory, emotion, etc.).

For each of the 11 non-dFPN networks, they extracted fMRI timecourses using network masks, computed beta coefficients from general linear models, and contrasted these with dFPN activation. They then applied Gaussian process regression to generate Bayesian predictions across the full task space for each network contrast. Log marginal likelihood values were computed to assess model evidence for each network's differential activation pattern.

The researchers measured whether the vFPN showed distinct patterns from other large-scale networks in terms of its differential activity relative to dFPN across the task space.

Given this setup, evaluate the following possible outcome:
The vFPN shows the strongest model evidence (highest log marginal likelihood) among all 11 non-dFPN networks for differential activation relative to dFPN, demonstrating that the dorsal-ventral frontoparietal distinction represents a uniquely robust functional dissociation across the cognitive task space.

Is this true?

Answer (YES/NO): YES